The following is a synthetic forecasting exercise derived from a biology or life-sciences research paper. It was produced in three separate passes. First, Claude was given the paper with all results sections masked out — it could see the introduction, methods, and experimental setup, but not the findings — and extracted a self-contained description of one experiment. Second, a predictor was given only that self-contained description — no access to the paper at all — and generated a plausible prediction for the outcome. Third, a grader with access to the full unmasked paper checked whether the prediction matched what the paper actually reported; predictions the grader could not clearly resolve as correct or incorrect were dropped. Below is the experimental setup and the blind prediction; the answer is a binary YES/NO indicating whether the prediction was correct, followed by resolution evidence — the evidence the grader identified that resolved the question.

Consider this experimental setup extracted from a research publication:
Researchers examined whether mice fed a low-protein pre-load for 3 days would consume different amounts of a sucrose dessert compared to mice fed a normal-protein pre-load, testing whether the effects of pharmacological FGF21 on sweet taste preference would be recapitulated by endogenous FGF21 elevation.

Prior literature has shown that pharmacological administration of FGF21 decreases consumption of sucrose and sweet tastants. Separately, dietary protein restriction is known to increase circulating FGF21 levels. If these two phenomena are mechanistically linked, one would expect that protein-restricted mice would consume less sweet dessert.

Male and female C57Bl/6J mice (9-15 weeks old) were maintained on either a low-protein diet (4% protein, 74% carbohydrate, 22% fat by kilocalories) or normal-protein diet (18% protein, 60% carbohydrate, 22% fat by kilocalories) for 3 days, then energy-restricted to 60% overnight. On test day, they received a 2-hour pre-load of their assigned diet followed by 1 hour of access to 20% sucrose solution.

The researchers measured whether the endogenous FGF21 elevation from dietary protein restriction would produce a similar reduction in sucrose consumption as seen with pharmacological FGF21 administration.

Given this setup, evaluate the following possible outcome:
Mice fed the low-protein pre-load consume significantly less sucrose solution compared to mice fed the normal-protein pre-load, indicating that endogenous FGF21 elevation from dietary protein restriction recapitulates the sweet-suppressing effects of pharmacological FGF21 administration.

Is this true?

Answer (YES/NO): NO